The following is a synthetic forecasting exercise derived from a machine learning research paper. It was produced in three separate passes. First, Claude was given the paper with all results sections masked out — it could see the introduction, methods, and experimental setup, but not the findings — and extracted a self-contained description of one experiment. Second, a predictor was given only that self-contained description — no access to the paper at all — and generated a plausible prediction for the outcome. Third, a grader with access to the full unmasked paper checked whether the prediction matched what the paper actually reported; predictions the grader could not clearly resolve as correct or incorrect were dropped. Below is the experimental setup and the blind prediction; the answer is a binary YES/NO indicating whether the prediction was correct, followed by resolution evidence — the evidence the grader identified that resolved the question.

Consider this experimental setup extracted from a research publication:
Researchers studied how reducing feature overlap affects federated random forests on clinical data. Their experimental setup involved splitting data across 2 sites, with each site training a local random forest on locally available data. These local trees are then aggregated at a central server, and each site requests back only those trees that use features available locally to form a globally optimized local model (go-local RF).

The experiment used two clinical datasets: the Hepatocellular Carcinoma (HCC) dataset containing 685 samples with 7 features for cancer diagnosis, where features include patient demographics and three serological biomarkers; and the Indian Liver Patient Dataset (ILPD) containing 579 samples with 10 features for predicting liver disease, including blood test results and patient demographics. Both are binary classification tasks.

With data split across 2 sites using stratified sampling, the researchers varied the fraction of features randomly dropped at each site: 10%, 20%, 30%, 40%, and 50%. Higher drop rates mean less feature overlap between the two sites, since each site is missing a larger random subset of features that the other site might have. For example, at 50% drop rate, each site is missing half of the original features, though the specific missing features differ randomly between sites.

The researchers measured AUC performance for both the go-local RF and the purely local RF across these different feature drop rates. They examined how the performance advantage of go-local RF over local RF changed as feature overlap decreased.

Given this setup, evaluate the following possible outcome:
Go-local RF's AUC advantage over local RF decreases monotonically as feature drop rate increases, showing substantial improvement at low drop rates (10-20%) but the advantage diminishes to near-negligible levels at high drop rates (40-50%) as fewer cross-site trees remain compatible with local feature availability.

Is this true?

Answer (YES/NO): NO